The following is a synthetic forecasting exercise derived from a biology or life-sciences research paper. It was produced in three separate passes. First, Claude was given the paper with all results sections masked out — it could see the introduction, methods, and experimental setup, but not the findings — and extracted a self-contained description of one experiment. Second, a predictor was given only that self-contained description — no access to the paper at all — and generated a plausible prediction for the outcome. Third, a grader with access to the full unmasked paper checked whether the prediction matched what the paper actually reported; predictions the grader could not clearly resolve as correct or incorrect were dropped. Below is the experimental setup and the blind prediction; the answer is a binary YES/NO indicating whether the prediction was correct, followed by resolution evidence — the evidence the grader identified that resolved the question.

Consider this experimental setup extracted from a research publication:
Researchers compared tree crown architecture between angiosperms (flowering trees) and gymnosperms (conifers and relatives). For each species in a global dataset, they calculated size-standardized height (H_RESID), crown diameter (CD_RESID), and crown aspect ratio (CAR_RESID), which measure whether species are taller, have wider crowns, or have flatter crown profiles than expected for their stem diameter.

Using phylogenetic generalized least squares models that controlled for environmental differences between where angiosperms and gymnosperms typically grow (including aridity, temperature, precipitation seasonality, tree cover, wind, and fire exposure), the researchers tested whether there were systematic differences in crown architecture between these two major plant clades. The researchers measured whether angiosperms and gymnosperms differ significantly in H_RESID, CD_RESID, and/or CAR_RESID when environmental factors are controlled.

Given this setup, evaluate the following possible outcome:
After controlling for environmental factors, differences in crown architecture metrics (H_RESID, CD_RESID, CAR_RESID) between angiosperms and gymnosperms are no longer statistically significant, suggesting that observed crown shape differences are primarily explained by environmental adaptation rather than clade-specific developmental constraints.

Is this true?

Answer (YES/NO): NO